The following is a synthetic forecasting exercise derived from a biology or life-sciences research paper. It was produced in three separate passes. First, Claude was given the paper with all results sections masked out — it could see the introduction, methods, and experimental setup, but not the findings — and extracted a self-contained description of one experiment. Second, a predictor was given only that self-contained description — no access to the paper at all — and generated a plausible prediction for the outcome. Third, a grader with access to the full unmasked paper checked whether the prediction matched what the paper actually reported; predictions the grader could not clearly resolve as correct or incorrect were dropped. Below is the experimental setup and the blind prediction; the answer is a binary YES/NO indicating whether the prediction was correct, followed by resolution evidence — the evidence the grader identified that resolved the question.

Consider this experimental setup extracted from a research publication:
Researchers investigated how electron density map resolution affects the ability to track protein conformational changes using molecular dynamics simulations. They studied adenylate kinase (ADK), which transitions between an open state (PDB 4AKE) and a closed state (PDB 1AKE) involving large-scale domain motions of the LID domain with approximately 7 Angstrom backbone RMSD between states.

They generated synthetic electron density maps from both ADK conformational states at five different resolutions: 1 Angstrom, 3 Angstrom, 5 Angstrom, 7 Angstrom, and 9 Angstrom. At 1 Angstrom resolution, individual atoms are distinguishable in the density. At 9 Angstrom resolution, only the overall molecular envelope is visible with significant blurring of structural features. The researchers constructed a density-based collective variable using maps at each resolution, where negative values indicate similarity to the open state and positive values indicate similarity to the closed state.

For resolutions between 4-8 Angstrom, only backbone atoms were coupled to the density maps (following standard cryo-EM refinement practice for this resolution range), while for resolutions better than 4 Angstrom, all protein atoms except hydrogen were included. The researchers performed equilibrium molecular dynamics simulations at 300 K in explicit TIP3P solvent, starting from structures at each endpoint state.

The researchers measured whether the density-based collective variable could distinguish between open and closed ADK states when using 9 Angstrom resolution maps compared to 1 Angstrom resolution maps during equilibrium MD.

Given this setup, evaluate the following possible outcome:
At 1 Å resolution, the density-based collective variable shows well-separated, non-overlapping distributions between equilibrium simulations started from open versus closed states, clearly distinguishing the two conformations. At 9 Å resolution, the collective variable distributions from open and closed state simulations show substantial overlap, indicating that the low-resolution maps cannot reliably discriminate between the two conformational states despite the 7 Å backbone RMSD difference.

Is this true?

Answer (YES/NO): NO